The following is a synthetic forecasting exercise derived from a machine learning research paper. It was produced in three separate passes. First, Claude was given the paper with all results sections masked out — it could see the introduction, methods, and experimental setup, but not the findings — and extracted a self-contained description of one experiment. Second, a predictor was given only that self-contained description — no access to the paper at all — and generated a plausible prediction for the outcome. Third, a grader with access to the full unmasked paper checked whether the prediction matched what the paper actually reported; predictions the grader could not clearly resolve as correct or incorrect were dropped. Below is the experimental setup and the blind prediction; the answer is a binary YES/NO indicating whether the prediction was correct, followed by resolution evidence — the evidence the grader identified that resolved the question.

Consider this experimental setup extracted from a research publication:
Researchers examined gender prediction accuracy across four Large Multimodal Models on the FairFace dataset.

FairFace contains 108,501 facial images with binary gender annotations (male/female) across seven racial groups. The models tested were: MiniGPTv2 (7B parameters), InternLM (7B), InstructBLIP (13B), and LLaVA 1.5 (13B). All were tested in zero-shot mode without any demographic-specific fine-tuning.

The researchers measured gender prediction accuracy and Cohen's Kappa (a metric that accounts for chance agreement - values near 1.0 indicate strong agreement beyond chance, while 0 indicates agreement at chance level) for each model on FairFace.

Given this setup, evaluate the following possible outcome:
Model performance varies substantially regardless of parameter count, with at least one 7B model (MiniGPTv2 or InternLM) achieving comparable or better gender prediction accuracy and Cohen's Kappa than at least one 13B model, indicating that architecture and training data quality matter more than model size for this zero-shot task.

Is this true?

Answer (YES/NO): YES